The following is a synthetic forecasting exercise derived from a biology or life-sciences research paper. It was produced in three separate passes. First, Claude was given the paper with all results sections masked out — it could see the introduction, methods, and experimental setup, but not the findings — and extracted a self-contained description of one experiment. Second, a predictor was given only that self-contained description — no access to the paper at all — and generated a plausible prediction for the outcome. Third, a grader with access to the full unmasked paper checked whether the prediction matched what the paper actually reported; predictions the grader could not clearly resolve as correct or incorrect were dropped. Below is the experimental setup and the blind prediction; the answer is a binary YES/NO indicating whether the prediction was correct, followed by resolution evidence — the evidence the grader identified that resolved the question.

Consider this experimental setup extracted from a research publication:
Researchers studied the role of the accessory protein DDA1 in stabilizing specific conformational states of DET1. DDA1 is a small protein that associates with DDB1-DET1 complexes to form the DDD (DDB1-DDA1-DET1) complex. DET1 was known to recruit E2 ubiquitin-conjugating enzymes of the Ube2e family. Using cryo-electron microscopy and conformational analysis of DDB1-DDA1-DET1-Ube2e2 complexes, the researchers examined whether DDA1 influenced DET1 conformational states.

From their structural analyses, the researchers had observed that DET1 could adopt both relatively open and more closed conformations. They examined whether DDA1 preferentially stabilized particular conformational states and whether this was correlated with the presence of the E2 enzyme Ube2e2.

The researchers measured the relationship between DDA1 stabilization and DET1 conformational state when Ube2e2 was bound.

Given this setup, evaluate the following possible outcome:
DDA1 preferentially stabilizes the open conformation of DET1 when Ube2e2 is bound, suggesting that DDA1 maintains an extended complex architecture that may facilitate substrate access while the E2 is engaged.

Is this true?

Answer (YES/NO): NO